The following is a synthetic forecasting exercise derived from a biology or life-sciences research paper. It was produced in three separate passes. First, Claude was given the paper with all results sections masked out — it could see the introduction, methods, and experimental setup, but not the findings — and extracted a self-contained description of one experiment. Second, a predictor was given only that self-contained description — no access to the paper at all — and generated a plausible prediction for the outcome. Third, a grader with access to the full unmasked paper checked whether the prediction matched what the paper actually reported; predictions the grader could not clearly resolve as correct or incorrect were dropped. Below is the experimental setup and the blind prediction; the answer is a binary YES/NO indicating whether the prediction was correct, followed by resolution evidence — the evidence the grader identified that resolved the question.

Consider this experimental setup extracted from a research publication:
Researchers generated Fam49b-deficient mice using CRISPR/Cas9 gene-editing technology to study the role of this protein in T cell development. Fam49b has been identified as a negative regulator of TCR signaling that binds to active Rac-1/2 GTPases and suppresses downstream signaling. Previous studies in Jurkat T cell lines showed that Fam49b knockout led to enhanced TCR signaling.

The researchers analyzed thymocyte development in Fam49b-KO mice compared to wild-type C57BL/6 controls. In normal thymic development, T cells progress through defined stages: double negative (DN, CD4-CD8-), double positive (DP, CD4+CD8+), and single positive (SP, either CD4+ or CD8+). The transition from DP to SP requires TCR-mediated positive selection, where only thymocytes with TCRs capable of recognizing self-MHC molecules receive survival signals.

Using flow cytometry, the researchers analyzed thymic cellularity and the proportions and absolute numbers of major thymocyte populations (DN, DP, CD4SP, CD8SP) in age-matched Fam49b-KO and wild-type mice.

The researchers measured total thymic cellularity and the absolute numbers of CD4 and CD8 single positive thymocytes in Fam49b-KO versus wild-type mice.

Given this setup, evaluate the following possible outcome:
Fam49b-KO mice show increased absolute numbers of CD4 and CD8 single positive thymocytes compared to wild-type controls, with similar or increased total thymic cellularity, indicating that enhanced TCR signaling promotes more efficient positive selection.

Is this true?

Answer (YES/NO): NO